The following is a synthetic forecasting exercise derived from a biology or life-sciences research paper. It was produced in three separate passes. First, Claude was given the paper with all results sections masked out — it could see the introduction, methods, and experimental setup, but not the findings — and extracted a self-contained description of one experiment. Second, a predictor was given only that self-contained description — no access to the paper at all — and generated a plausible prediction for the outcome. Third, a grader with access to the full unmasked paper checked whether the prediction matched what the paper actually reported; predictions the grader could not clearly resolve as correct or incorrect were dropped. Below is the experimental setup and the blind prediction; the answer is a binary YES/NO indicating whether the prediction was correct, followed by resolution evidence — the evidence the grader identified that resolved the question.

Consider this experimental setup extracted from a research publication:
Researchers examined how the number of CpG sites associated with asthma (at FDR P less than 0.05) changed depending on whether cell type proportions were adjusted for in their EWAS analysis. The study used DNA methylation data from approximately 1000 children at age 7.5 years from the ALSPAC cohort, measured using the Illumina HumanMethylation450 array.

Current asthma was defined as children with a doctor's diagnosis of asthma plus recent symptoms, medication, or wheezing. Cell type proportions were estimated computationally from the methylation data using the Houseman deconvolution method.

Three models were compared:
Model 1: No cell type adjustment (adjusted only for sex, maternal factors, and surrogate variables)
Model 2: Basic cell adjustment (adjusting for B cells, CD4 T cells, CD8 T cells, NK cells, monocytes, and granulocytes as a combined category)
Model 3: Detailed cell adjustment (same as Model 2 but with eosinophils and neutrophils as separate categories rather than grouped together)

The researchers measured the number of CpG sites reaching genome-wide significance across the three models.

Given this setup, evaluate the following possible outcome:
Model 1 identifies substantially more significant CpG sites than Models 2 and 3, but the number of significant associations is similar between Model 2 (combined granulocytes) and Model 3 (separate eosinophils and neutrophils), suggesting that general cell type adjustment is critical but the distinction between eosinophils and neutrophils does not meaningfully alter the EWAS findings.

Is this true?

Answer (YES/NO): NO